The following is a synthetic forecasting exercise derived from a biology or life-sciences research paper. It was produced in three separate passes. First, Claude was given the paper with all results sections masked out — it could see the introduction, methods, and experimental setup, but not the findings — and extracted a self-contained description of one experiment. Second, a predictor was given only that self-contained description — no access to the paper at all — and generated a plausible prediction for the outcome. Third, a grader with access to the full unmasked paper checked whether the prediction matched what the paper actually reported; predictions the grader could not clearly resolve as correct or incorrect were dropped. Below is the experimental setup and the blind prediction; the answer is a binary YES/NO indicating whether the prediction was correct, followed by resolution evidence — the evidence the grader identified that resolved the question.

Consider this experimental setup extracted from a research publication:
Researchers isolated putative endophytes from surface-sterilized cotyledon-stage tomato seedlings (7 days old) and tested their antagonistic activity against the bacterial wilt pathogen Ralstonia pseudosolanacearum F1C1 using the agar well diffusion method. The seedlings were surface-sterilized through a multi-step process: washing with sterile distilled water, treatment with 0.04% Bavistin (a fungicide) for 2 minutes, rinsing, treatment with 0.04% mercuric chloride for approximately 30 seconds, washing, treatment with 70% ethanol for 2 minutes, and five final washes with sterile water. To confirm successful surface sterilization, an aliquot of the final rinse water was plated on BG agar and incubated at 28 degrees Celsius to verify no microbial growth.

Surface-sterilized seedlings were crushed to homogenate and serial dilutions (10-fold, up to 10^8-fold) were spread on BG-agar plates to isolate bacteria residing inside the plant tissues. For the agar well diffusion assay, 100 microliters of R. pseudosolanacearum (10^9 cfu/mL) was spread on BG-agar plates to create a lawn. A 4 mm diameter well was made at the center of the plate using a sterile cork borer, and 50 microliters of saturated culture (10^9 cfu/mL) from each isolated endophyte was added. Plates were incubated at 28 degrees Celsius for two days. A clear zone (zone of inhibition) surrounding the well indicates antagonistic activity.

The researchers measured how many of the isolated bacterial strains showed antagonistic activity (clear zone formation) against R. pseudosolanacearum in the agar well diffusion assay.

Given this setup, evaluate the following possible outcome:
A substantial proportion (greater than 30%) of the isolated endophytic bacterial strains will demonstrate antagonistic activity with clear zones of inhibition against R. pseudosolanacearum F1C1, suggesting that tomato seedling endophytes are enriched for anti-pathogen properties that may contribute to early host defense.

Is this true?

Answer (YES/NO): YES